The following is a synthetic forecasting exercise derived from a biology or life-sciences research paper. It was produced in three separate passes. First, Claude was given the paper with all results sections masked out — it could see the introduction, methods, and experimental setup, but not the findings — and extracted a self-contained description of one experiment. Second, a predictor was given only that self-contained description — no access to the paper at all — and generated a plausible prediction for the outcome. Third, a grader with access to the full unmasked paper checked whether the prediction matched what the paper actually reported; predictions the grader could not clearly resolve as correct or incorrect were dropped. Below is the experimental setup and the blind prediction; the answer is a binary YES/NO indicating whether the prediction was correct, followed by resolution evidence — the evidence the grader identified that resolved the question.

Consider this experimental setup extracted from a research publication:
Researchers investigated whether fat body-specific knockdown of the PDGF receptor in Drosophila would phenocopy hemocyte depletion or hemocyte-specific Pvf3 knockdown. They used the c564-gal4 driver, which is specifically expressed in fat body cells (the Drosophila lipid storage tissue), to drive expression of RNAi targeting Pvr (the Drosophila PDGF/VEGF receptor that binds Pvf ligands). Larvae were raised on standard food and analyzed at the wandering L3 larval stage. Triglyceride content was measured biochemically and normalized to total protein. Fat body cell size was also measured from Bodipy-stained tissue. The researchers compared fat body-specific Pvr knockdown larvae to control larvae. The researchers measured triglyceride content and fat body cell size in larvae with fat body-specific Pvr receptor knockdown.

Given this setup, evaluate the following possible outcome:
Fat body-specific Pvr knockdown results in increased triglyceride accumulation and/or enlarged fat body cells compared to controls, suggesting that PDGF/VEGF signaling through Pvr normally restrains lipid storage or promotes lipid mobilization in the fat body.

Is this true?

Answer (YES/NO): NO